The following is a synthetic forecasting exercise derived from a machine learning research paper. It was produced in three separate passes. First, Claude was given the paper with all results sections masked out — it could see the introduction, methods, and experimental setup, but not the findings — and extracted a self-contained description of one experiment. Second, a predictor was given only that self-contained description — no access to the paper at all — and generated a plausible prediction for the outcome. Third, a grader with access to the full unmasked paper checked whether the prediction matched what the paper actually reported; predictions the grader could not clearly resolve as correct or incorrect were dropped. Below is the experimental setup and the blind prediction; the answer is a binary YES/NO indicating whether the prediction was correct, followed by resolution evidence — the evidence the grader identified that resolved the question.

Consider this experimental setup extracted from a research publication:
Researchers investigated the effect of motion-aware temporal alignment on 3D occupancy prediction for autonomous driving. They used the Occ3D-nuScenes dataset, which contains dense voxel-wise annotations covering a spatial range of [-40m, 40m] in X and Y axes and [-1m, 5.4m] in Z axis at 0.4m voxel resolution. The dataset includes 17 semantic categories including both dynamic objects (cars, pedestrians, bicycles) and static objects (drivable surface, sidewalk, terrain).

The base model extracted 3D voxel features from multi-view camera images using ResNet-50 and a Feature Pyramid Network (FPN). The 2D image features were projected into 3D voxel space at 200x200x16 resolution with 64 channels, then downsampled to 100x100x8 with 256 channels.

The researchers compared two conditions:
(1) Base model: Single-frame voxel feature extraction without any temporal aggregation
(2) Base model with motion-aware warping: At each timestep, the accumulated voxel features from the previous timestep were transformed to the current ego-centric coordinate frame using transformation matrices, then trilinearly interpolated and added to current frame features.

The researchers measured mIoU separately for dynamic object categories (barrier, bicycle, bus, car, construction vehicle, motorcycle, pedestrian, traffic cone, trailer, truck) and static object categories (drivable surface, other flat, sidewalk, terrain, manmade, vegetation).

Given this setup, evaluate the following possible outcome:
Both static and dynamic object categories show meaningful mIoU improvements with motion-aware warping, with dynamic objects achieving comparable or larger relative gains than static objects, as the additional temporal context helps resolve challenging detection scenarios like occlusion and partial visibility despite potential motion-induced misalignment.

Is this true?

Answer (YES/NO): NO